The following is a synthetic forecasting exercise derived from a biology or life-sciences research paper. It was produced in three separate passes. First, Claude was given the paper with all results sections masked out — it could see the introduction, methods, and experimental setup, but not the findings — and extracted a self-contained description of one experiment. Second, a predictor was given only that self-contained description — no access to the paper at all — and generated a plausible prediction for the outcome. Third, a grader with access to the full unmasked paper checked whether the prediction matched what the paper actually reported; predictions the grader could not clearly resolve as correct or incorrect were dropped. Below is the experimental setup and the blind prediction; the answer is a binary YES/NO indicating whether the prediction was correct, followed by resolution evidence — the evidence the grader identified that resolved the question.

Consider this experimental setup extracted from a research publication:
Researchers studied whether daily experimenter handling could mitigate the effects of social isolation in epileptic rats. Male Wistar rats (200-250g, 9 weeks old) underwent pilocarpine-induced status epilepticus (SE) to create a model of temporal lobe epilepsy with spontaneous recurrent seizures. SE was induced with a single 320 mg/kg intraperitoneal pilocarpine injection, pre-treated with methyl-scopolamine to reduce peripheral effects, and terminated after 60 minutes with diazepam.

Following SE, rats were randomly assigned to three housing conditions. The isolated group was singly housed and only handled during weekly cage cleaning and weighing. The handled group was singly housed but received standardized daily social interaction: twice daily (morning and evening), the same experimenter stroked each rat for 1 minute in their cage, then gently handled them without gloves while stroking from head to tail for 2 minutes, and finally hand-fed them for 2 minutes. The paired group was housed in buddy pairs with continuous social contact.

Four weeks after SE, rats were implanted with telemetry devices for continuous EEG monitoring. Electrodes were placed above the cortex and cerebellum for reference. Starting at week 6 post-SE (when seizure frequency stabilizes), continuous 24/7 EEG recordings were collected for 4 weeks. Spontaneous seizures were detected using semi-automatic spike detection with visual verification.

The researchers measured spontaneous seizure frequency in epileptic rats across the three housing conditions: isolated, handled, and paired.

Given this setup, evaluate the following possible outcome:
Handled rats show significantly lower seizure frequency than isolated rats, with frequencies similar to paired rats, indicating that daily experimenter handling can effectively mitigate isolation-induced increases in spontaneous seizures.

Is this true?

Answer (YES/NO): YES